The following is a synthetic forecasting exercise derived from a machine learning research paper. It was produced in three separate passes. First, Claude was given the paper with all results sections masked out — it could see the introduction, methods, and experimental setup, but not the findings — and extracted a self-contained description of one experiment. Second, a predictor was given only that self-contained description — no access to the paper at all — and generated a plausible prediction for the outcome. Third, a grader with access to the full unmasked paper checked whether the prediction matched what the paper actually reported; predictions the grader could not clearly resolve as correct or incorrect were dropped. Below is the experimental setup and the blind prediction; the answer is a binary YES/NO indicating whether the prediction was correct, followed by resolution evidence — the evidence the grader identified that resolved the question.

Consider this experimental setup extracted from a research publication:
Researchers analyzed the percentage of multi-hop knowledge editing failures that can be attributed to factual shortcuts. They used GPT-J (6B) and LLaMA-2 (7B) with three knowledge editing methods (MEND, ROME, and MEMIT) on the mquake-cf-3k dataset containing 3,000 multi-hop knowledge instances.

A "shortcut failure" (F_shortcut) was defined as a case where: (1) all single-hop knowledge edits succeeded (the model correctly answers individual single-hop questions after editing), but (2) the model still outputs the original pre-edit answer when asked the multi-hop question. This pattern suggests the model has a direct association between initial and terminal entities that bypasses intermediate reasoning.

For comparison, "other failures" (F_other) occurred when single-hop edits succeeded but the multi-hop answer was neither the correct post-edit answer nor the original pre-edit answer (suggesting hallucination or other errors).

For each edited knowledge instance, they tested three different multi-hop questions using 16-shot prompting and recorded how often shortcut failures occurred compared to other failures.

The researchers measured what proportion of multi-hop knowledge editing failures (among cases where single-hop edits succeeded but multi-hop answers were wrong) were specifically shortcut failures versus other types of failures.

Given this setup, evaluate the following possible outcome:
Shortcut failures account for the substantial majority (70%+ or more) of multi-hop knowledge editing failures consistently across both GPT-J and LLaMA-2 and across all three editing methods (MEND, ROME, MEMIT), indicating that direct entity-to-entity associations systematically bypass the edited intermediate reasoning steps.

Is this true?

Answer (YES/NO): NO